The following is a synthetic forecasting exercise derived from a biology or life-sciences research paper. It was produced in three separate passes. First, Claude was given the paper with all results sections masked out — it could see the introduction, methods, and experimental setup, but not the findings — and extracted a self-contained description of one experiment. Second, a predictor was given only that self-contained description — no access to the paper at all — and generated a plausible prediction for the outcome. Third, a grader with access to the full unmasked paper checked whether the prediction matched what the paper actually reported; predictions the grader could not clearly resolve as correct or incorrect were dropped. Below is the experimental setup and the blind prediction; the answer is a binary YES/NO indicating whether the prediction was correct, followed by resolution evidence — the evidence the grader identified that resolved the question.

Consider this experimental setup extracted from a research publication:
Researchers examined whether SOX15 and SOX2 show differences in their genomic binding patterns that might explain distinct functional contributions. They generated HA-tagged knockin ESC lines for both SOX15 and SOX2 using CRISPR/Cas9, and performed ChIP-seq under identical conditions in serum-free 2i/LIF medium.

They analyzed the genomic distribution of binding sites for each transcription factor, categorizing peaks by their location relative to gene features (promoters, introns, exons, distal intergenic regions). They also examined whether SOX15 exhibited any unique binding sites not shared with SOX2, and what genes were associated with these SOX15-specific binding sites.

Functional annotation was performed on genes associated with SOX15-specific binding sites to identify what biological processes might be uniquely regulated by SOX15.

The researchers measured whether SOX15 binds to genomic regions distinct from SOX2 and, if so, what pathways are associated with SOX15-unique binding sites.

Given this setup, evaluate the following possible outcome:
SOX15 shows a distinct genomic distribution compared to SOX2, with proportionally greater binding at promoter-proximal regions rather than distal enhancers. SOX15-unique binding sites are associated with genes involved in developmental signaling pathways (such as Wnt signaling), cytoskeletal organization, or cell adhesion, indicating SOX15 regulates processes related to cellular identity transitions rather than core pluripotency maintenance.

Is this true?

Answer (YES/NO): NO